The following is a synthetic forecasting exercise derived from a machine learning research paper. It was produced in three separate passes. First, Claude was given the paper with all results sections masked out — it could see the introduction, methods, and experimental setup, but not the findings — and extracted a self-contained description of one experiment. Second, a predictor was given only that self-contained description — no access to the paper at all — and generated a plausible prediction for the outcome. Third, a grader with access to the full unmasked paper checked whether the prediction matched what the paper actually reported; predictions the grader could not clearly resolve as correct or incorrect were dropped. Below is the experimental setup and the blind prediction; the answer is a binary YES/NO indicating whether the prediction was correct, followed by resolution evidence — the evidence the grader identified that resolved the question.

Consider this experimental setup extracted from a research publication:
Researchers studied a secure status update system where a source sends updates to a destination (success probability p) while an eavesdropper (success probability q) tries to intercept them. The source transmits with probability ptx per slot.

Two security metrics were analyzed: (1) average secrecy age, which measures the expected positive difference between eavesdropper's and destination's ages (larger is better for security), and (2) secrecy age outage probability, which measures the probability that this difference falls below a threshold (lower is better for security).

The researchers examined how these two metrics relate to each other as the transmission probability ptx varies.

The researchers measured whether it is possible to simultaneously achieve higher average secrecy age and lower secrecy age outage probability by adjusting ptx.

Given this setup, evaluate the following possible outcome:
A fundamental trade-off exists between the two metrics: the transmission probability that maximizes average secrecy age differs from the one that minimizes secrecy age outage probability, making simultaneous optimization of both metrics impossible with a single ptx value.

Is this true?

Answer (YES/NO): NO